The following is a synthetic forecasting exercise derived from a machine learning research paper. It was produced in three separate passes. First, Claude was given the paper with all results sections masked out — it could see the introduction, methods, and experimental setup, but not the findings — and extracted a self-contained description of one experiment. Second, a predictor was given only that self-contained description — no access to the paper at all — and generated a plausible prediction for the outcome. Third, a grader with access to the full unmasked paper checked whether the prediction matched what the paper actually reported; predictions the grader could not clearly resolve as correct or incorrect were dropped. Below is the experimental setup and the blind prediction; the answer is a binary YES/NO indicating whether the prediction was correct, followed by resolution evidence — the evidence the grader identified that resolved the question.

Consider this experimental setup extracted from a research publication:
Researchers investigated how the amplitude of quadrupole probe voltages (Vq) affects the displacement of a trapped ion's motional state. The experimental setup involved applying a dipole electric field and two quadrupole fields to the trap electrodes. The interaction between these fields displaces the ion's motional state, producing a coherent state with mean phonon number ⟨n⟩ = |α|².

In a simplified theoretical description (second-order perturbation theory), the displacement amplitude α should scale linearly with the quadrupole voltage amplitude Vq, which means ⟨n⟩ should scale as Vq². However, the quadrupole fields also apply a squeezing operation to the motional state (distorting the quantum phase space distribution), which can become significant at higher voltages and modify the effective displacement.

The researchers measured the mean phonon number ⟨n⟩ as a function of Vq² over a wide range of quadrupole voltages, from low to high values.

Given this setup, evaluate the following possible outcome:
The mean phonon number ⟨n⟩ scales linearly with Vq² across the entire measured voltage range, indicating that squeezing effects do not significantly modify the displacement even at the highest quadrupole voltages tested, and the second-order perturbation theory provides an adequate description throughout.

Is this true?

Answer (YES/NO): NO